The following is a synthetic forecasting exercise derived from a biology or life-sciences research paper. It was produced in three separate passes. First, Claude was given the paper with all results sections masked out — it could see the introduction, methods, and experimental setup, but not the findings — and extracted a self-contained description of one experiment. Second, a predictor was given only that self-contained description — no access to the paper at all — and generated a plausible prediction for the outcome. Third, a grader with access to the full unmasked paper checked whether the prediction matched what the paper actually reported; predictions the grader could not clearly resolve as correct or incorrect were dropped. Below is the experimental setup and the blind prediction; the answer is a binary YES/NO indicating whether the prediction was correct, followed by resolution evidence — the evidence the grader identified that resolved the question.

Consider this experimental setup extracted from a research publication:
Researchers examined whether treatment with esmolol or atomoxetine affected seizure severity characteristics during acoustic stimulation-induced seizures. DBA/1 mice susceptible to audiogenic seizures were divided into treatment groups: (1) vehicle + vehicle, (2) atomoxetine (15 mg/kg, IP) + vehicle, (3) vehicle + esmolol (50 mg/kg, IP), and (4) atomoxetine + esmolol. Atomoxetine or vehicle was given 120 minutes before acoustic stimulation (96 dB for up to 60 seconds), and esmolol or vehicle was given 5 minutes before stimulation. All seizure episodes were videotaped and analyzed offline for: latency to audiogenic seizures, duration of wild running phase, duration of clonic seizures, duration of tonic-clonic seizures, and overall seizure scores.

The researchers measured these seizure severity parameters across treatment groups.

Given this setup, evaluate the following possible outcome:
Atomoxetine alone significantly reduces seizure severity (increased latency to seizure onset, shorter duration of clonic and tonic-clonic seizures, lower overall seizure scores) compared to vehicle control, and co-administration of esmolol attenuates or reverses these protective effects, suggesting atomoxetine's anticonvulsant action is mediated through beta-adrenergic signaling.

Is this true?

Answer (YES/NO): NO